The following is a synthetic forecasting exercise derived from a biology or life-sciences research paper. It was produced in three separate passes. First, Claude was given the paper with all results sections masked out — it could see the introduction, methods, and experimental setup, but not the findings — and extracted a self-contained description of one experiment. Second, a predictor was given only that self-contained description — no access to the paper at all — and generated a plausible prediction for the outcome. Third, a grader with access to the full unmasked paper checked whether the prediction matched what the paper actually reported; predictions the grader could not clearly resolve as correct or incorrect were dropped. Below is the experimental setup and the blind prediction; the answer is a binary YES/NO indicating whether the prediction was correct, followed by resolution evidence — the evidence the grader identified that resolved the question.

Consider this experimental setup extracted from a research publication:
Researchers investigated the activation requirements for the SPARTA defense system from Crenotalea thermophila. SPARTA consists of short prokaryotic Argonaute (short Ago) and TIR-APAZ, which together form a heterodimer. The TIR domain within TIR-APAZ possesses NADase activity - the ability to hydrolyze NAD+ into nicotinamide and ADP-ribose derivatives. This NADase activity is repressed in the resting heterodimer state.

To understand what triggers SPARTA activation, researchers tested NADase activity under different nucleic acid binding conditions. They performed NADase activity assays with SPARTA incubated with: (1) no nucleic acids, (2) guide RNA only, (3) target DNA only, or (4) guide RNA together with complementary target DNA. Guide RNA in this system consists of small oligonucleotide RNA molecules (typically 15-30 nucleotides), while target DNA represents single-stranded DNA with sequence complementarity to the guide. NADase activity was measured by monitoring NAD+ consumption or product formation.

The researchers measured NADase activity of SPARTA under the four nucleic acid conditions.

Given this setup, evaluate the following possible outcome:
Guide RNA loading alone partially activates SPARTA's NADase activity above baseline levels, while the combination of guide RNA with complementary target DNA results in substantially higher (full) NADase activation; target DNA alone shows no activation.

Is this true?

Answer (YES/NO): NO